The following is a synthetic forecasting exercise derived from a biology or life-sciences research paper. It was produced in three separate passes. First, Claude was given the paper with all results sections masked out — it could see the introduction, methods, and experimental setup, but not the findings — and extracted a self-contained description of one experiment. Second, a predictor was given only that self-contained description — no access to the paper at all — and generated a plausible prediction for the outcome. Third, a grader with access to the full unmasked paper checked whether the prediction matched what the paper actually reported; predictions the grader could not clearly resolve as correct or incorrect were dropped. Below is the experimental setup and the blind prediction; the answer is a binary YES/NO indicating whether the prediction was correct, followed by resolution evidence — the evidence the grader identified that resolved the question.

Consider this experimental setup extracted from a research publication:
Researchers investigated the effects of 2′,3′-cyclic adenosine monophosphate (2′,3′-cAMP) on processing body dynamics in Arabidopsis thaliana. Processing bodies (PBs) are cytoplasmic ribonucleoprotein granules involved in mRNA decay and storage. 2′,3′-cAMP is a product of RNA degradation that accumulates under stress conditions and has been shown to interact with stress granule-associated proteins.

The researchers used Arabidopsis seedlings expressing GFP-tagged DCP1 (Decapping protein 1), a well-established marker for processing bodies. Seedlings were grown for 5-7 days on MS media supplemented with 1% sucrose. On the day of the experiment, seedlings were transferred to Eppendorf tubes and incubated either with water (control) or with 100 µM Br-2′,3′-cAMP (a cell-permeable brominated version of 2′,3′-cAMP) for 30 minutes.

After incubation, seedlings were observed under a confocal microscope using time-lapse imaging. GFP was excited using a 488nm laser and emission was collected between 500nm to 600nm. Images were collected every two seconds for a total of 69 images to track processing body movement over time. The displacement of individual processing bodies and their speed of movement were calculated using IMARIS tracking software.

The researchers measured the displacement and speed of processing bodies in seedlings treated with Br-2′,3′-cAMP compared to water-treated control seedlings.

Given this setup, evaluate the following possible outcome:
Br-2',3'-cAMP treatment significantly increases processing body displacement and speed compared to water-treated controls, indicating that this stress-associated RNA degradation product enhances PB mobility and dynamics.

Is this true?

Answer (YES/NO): YES